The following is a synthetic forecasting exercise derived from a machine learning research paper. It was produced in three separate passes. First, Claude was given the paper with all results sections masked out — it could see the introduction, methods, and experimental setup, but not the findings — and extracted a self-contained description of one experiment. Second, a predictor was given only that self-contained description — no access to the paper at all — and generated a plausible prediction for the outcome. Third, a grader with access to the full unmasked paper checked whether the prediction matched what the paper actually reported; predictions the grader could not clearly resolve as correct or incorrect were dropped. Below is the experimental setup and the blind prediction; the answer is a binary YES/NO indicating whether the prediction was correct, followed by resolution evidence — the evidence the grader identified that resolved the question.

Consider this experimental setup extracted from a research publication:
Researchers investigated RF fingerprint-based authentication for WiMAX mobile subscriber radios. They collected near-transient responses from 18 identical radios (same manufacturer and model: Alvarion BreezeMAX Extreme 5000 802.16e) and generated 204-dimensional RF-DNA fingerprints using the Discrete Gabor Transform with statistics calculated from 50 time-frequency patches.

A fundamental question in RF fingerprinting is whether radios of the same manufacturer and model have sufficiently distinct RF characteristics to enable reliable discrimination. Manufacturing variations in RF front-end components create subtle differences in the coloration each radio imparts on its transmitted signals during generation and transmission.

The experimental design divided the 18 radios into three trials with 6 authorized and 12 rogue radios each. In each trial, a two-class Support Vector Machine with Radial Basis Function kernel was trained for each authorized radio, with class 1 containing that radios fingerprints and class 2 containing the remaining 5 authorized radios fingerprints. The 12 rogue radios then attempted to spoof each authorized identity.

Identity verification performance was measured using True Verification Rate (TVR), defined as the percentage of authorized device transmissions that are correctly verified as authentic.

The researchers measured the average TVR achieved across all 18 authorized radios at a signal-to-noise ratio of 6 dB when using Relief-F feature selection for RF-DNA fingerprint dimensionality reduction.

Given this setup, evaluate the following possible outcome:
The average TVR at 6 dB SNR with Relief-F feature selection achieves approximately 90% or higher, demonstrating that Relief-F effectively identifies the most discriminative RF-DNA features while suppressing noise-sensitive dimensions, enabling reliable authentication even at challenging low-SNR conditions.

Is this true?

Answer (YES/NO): YES